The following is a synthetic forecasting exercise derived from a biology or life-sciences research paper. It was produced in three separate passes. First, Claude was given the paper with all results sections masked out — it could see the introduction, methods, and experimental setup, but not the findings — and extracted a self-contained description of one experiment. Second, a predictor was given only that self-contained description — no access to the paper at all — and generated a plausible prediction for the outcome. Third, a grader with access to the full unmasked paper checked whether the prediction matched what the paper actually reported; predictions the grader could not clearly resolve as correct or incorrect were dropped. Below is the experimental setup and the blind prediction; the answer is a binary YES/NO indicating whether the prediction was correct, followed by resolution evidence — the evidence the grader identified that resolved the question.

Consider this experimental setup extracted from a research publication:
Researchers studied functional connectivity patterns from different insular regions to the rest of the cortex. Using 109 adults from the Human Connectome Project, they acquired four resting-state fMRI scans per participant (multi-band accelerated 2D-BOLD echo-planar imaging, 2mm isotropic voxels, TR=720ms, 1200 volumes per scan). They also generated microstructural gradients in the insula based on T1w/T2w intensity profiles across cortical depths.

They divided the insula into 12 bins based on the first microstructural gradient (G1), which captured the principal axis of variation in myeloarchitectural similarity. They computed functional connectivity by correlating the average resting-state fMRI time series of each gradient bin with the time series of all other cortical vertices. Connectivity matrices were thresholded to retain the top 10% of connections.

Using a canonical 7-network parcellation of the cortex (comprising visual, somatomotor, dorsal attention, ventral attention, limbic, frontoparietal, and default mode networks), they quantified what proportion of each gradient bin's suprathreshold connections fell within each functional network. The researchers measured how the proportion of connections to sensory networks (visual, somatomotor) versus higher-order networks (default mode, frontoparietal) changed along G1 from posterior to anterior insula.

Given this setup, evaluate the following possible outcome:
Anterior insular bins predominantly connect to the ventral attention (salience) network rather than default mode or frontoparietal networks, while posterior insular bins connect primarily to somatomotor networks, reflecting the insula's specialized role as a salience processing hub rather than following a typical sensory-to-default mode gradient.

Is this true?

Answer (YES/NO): NO